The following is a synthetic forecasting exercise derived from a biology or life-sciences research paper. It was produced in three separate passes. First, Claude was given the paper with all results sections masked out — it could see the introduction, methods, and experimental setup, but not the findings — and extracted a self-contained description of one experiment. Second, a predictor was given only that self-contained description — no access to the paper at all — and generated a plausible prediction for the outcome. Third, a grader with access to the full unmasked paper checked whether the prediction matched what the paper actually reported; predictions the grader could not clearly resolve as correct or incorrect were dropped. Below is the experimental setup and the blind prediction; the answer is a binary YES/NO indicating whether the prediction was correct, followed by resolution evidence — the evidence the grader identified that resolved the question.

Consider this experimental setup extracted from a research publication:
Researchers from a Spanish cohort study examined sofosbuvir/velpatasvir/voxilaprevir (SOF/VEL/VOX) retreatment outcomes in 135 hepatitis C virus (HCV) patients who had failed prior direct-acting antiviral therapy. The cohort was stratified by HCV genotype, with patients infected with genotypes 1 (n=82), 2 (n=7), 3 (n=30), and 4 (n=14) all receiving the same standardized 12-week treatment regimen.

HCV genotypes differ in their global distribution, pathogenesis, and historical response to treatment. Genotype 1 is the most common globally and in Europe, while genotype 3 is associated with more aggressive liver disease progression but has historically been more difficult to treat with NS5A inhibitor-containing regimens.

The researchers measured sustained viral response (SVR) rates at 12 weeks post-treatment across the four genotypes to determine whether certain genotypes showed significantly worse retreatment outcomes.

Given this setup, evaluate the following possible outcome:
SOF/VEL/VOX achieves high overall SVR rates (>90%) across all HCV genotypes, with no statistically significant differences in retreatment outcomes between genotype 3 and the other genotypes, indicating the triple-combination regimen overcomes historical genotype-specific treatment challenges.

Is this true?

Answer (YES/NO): NO